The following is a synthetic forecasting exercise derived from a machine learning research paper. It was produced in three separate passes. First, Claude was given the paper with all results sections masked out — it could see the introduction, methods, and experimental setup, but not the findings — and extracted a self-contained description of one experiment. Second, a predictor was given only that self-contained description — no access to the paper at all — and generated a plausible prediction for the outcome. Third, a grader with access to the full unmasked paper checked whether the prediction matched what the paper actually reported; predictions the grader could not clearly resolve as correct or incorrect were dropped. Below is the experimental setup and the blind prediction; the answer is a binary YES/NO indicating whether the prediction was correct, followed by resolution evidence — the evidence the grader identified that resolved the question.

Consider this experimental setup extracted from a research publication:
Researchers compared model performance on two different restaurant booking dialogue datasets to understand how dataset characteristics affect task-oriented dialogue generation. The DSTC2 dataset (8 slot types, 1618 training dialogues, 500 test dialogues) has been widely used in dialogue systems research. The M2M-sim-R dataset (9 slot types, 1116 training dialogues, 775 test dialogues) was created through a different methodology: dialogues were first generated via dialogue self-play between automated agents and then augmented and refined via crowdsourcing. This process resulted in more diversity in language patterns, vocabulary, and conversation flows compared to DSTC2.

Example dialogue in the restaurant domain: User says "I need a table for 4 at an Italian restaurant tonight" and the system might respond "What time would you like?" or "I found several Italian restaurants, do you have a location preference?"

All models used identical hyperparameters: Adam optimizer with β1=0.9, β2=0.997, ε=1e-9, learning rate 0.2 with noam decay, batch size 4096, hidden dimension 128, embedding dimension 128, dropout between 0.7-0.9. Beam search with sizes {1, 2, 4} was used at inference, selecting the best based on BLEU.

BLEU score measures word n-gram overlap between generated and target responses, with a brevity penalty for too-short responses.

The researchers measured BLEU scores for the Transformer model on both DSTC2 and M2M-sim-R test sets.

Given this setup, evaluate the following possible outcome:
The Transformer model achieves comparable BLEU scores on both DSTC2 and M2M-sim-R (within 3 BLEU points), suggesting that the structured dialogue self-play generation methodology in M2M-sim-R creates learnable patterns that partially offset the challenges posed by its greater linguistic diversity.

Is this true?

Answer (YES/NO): NO